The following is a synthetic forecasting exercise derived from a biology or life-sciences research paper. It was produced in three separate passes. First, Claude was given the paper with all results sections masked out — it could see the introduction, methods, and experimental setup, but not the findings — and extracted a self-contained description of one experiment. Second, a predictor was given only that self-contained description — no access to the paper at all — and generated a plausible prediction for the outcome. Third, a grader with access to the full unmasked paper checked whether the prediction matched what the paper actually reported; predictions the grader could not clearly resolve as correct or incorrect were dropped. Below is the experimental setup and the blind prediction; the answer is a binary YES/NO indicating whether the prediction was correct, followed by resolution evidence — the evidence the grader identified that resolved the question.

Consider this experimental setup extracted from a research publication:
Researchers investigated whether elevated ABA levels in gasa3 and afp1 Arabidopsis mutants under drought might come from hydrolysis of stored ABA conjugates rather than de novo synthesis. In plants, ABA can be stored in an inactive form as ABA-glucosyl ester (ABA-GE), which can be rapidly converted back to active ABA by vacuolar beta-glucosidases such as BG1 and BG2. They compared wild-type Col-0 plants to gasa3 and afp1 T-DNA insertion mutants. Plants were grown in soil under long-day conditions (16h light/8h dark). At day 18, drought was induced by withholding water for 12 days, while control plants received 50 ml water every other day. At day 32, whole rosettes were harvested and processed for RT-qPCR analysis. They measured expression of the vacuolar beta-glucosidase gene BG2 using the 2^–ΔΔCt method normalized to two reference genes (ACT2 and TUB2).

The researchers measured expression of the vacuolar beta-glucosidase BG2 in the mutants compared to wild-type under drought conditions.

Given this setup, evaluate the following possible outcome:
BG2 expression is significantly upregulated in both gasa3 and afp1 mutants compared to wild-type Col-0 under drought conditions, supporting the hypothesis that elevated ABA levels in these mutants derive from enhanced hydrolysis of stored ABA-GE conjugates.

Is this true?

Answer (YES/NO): YES